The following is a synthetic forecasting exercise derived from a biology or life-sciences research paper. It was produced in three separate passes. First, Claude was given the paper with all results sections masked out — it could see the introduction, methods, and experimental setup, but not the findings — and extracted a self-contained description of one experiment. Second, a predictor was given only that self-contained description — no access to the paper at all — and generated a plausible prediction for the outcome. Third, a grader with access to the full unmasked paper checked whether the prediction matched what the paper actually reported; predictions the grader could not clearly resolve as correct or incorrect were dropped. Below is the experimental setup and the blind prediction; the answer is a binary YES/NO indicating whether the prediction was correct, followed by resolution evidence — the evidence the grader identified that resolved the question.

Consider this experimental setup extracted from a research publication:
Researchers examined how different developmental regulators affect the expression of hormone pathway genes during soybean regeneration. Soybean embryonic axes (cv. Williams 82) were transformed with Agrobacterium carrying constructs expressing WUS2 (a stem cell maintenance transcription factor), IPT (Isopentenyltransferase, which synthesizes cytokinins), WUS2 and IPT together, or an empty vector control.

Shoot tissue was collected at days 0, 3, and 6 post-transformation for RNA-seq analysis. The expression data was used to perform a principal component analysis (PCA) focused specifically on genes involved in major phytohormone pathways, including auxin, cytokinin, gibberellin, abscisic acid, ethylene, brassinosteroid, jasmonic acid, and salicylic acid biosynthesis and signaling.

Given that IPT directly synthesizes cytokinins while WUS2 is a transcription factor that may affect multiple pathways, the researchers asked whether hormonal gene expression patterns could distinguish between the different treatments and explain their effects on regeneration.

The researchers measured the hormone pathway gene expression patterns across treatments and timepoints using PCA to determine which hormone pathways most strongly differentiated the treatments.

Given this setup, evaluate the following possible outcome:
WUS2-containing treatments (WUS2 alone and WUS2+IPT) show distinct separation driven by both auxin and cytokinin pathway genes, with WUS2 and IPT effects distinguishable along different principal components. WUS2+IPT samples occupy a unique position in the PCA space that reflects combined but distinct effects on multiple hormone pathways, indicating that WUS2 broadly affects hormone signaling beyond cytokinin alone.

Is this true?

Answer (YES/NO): NO